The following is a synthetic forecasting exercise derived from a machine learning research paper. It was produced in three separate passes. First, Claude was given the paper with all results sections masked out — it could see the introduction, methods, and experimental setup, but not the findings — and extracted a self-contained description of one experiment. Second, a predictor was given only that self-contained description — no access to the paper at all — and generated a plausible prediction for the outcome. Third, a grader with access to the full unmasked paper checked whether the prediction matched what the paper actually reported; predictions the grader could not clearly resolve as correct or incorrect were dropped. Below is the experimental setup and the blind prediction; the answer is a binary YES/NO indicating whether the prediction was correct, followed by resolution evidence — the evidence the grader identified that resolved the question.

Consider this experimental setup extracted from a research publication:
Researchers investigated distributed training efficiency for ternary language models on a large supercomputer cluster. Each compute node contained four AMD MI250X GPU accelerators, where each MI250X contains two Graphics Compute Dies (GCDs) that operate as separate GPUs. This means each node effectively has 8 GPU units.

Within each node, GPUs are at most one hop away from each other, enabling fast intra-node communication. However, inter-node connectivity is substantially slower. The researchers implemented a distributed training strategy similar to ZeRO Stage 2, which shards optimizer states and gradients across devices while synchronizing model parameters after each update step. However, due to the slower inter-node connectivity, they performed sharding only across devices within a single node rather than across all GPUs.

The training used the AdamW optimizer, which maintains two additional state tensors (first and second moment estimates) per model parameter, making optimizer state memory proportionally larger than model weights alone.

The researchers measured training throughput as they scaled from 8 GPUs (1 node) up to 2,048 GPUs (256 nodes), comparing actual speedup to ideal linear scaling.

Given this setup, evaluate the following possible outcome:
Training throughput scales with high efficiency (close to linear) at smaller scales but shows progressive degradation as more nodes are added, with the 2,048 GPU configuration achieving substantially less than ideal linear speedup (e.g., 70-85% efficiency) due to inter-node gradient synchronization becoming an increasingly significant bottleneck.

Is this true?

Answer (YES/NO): NO